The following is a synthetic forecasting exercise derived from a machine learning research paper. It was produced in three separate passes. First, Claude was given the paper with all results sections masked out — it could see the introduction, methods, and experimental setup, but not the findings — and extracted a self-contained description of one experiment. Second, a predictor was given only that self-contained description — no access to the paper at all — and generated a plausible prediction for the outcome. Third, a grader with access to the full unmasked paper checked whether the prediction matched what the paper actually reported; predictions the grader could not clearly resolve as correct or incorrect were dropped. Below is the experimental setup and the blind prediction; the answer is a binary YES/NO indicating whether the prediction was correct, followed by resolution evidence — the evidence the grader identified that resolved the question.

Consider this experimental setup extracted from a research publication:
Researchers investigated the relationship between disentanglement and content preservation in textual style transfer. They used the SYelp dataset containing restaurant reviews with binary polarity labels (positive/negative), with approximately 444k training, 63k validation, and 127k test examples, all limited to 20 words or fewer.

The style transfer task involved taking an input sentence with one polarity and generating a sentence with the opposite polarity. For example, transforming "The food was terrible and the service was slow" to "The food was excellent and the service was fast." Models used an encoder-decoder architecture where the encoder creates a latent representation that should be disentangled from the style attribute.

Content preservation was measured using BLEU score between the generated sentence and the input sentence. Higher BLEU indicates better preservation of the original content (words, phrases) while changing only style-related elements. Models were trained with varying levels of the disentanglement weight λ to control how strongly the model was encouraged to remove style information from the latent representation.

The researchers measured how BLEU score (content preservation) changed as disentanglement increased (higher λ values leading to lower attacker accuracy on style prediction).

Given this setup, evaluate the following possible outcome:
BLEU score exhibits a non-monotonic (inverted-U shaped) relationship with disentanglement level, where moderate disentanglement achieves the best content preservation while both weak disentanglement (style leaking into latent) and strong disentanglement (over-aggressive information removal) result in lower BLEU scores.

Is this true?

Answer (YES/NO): NO